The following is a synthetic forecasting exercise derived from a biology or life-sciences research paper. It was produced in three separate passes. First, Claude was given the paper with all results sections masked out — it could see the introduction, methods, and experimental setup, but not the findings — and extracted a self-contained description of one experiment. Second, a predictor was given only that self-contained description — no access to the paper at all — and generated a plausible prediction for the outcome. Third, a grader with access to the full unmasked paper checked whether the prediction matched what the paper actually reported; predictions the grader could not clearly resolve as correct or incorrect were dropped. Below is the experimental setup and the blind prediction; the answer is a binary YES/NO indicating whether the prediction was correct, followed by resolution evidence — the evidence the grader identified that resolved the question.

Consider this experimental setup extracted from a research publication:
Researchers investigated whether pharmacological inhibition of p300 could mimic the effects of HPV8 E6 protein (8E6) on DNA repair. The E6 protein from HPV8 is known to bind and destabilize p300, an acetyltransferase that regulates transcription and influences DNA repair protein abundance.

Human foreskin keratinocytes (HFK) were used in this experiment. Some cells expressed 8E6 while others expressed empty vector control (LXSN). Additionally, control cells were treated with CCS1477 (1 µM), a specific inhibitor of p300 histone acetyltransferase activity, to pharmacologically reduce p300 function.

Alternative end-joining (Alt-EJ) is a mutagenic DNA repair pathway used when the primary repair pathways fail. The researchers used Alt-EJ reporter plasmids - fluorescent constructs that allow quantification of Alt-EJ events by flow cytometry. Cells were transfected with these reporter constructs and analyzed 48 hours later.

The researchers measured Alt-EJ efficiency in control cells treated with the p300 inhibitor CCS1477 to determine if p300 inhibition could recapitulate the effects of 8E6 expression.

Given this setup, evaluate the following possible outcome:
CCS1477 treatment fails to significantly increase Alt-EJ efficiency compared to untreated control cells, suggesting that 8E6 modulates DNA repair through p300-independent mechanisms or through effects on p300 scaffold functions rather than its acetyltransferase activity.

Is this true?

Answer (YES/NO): NO